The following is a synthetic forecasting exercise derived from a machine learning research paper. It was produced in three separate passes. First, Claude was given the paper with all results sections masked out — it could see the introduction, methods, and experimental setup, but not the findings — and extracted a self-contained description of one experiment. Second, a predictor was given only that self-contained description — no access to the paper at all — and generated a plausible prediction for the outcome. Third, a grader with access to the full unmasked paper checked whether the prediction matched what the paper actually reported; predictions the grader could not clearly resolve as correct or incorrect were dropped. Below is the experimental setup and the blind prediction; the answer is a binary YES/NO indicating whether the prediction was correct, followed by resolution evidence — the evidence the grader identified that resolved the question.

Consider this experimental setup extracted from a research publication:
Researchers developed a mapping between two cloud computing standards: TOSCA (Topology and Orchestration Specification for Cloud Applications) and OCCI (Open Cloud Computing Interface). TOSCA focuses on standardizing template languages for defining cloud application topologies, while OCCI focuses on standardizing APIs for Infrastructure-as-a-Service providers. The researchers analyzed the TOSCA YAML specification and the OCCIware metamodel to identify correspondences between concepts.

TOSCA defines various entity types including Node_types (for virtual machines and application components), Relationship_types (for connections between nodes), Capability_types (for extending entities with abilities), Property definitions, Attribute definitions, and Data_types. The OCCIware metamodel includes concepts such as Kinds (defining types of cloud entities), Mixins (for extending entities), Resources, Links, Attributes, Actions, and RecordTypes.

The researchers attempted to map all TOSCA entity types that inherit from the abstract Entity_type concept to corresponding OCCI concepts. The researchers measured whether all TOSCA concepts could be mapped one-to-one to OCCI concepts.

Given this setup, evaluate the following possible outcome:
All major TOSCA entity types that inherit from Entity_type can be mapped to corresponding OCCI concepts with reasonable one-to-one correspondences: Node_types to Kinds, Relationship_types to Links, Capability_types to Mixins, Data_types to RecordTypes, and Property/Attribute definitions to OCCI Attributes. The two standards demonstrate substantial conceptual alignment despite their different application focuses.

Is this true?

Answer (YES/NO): NO